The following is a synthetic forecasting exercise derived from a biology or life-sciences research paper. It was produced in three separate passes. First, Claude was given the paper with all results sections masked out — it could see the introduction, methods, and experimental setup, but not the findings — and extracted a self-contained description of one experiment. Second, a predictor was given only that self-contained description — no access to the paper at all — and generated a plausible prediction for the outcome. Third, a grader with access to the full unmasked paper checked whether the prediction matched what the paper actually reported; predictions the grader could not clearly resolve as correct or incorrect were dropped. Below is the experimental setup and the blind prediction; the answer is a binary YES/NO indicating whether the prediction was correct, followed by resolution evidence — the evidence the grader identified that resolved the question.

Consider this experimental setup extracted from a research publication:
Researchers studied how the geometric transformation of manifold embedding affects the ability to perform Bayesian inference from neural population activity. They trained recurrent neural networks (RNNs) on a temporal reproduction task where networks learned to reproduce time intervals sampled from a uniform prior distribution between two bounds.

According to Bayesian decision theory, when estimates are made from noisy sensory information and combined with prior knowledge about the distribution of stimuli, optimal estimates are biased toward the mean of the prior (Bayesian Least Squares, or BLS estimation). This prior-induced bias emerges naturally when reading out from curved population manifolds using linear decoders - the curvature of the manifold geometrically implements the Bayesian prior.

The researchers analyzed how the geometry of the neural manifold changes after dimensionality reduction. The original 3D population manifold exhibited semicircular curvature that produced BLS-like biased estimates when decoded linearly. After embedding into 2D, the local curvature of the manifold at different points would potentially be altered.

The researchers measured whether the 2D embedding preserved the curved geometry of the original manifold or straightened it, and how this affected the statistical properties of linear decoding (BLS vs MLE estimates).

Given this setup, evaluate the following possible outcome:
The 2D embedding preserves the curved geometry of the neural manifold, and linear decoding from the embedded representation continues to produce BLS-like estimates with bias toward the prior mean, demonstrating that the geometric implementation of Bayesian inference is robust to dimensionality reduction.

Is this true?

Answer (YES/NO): NO